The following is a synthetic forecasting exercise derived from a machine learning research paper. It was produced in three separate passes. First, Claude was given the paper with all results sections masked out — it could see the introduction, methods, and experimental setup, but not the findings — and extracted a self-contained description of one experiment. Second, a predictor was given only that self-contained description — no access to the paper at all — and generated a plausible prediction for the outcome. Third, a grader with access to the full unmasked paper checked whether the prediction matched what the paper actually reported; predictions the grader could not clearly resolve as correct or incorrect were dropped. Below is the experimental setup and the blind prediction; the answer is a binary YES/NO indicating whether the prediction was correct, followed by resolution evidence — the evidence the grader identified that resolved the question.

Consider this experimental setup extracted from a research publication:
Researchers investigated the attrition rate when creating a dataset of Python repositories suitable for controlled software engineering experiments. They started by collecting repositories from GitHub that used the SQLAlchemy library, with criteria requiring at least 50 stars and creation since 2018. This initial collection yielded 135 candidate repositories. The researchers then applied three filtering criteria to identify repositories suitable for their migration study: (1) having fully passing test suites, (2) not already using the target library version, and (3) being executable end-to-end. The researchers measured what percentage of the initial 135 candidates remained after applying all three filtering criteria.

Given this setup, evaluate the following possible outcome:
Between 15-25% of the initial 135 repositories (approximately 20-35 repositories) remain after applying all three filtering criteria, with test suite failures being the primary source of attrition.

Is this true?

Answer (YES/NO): NO